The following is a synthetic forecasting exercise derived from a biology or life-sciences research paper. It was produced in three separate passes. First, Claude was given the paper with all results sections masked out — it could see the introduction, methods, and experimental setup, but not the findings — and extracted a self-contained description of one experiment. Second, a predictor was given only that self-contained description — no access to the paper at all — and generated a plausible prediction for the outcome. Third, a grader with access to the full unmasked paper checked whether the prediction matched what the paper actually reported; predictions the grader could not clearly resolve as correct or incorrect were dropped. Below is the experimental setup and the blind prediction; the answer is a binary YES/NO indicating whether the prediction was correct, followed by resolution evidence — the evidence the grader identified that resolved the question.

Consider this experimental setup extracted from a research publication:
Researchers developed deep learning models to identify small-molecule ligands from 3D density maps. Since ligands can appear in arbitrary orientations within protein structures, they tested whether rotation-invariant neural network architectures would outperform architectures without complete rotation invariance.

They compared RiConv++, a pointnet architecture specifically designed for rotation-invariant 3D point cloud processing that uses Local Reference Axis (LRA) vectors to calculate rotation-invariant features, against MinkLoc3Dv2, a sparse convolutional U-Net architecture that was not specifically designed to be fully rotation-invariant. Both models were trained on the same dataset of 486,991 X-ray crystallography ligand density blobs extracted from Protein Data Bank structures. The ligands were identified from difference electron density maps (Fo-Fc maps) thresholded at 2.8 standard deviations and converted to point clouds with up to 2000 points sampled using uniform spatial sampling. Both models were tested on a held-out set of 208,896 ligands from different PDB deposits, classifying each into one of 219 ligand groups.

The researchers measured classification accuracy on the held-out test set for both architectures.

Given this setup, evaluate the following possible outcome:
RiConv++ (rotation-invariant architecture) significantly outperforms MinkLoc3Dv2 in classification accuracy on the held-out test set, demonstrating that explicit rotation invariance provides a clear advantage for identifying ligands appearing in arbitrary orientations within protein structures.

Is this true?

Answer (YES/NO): NO